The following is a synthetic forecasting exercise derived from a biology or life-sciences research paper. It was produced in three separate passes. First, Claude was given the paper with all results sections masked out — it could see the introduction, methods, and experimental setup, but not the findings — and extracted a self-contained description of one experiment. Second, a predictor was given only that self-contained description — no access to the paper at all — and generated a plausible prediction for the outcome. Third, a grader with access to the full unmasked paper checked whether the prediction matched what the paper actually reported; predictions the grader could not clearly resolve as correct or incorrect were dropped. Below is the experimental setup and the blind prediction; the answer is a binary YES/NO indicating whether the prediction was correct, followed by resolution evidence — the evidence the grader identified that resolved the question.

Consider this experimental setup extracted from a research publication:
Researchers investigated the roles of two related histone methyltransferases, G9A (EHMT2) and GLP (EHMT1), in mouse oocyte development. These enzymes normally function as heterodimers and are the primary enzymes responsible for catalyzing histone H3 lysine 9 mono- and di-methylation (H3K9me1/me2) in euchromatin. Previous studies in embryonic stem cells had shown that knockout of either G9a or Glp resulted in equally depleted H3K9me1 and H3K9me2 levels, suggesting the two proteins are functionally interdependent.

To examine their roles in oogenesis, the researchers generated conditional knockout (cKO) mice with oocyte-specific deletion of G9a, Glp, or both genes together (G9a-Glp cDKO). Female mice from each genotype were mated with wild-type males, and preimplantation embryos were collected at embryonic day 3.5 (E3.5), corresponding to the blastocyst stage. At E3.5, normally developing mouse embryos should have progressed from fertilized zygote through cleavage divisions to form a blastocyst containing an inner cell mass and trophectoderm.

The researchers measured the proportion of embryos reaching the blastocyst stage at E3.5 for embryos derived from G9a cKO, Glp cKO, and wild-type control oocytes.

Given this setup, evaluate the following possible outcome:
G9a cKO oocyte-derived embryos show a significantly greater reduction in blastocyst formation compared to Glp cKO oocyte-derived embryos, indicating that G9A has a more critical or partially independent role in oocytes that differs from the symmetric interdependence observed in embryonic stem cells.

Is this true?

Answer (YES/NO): NO